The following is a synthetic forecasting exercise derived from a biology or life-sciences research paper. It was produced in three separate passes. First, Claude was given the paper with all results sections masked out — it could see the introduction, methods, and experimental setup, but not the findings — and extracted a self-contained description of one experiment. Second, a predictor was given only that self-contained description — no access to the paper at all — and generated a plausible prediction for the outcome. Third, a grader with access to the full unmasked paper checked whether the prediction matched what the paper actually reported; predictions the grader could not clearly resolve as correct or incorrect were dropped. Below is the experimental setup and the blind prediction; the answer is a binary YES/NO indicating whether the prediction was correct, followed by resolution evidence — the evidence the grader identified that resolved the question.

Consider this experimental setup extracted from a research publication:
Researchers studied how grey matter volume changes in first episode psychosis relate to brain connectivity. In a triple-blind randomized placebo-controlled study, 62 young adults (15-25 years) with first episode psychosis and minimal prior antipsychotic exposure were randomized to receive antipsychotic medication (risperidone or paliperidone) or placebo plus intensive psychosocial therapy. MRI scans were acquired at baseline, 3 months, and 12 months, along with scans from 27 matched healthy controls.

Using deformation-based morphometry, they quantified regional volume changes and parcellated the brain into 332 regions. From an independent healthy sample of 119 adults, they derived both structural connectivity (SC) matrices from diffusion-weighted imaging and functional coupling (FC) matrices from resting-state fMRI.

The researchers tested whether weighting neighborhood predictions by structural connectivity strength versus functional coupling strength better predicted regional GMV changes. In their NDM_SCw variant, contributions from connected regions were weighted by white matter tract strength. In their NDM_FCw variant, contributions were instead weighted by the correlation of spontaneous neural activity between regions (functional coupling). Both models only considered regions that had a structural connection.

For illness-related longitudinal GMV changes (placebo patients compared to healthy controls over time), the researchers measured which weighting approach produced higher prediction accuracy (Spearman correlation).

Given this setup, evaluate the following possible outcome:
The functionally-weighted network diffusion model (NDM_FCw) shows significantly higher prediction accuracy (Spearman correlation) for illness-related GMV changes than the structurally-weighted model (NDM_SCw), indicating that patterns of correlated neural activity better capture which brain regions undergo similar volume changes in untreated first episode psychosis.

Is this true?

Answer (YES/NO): NO